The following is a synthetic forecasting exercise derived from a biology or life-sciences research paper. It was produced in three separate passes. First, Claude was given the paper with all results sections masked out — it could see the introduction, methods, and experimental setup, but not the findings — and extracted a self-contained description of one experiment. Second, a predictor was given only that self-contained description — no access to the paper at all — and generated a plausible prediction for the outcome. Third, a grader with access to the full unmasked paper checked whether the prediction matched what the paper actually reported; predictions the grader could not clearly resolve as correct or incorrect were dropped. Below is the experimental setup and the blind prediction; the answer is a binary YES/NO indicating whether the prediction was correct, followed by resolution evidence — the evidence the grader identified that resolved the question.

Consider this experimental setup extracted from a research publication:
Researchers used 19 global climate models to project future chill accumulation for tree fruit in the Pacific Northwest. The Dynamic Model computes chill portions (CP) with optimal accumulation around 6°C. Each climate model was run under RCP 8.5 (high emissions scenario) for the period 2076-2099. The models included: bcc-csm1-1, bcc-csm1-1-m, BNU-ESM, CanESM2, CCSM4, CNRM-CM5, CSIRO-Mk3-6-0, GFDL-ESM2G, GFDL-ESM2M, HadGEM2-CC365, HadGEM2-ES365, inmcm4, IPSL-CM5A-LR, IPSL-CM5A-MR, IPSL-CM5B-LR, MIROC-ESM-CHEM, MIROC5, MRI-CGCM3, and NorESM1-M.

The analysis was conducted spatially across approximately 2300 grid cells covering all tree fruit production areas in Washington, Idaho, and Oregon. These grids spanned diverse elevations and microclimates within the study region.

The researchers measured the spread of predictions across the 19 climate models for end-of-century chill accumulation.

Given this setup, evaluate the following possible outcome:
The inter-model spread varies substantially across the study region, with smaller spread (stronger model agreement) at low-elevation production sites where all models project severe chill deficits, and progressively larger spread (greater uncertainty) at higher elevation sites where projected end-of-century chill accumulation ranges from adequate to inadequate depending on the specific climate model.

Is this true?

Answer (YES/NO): NO